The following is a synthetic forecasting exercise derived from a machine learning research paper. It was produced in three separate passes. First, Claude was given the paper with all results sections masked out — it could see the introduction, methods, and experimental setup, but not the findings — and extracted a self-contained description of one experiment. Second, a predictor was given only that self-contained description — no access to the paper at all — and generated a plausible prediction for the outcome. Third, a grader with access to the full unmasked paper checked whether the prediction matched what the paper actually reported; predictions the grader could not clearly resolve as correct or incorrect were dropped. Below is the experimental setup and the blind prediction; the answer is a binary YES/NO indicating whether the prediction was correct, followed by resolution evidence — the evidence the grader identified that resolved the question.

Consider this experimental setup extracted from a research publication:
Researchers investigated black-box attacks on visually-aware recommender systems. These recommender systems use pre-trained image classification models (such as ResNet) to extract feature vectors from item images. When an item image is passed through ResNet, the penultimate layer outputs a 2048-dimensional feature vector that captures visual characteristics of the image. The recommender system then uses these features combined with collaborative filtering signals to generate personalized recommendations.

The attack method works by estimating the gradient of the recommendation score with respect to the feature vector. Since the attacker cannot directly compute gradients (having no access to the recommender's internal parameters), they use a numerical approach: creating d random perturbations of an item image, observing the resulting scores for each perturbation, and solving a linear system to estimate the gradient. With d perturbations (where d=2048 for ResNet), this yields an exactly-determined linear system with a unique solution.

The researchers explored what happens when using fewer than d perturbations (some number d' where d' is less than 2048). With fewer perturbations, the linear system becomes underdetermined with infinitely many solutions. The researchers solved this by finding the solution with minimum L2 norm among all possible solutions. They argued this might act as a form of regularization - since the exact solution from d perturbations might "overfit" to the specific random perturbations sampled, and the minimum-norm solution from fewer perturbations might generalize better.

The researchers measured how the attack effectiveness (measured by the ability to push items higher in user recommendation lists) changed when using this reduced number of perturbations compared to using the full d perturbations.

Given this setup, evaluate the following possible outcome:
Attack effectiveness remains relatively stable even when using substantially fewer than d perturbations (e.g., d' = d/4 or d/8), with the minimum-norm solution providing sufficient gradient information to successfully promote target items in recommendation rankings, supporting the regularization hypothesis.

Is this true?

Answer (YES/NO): NO